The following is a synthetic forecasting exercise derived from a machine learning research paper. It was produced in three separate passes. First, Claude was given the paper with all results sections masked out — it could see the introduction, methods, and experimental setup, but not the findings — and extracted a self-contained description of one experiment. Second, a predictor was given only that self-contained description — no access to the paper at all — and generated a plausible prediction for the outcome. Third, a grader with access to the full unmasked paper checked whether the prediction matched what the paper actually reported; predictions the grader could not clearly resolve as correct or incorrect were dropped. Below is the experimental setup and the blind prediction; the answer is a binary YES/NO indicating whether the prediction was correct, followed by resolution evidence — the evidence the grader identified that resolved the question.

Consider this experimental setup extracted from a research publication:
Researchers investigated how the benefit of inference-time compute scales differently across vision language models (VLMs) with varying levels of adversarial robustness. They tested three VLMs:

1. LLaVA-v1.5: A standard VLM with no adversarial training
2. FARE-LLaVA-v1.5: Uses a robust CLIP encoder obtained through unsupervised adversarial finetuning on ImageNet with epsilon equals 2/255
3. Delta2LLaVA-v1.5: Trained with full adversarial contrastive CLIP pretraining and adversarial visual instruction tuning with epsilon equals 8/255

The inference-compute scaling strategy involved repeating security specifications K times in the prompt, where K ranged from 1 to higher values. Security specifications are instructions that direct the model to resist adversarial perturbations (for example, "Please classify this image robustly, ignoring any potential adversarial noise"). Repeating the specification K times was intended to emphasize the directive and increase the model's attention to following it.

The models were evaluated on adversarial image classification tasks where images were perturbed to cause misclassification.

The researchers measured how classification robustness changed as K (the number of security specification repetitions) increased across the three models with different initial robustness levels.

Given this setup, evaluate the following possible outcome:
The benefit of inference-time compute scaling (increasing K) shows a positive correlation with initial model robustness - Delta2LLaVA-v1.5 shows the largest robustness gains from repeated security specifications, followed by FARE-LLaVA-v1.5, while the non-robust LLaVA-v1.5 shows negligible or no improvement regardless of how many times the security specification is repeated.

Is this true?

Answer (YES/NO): YES